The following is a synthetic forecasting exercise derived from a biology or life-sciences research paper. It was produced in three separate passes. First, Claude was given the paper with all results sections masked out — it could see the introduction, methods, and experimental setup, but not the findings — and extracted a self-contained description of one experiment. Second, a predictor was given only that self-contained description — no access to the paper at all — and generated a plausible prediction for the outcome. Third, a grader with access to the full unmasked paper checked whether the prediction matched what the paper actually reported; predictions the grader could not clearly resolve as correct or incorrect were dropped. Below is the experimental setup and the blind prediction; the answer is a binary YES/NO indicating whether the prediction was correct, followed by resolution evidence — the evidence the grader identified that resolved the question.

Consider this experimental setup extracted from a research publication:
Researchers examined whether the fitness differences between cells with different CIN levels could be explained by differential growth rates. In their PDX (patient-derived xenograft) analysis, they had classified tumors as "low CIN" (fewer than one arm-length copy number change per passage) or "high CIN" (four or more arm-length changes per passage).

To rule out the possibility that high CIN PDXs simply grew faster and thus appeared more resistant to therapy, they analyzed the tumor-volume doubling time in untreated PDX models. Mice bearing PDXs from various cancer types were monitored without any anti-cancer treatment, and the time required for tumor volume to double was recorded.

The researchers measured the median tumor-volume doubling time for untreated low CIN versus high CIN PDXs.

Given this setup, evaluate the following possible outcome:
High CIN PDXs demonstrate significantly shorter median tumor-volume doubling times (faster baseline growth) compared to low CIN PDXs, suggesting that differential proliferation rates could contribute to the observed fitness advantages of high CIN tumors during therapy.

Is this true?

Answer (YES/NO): NO